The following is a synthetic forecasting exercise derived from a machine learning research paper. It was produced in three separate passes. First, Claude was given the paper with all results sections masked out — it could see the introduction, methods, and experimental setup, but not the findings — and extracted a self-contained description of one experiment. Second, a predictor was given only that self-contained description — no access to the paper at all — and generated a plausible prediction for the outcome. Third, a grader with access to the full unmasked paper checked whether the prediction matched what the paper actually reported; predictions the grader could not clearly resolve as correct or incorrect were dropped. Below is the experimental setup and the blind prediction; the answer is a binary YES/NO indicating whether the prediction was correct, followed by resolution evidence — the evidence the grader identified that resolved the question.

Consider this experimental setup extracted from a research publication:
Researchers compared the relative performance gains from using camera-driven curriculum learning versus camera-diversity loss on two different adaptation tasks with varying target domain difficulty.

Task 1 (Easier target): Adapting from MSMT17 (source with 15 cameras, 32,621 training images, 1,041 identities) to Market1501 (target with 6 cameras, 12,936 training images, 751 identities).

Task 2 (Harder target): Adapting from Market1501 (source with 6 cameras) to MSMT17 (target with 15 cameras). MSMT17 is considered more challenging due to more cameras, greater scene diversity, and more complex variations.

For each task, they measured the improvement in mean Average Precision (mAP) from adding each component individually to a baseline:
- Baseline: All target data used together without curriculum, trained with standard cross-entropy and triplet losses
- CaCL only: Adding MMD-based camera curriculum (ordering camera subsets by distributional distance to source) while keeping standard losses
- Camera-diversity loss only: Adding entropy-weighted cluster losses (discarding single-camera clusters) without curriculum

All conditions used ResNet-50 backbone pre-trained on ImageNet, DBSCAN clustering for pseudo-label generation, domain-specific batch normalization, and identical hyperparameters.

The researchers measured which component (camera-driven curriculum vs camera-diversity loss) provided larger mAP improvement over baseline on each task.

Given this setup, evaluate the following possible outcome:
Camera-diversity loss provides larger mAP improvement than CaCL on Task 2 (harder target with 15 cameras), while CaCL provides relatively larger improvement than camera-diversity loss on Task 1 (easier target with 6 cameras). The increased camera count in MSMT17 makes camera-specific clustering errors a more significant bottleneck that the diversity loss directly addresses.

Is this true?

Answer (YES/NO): NO